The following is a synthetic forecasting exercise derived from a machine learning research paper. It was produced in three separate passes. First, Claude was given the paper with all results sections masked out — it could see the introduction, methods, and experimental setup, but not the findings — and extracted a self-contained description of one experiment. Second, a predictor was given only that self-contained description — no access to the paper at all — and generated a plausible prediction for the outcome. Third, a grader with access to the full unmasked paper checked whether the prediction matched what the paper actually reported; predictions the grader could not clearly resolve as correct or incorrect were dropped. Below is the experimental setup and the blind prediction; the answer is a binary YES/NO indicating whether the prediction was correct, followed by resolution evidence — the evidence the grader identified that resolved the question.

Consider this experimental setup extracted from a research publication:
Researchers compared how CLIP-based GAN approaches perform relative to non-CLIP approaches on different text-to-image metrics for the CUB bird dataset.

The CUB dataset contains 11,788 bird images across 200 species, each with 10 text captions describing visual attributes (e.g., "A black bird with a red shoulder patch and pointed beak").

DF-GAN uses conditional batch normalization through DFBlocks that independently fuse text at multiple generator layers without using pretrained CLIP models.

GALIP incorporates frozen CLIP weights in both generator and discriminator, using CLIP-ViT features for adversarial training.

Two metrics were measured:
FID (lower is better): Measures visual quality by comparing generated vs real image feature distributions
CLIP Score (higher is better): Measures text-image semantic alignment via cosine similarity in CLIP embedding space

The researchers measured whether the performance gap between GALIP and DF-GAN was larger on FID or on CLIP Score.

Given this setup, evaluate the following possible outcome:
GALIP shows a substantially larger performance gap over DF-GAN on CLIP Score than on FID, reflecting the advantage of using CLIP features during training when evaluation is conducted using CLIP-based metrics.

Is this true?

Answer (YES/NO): NO